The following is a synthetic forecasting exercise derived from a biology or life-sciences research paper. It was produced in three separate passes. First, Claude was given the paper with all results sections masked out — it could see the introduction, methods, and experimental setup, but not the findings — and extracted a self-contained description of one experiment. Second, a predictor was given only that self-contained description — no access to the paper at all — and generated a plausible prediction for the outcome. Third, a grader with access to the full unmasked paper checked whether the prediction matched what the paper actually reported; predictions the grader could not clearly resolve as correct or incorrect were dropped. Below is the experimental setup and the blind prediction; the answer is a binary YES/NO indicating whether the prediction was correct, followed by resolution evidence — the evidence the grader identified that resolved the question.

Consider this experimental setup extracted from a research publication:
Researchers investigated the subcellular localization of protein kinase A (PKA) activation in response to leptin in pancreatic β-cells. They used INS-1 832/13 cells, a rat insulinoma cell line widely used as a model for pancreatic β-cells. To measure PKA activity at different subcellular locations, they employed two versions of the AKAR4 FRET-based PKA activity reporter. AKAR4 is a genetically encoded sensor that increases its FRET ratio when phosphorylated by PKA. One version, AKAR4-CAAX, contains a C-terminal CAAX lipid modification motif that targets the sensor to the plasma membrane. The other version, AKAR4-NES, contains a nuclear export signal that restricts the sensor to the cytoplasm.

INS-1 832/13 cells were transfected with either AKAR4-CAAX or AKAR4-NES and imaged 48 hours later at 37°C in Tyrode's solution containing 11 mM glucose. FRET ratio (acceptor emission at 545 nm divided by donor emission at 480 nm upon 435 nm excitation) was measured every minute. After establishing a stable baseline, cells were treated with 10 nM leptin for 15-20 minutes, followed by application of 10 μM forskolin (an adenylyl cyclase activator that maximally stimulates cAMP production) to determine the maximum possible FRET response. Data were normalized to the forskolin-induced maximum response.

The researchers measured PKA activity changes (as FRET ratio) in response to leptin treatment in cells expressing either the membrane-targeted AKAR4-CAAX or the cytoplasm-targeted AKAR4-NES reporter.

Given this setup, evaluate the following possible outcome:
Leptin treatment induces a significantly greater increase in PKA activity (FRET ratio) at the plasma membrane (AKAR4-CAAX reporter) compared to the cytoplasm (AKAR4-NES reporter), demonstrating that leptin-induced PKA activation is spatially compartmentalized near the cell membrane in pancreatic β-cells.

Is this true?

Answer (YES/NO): YES